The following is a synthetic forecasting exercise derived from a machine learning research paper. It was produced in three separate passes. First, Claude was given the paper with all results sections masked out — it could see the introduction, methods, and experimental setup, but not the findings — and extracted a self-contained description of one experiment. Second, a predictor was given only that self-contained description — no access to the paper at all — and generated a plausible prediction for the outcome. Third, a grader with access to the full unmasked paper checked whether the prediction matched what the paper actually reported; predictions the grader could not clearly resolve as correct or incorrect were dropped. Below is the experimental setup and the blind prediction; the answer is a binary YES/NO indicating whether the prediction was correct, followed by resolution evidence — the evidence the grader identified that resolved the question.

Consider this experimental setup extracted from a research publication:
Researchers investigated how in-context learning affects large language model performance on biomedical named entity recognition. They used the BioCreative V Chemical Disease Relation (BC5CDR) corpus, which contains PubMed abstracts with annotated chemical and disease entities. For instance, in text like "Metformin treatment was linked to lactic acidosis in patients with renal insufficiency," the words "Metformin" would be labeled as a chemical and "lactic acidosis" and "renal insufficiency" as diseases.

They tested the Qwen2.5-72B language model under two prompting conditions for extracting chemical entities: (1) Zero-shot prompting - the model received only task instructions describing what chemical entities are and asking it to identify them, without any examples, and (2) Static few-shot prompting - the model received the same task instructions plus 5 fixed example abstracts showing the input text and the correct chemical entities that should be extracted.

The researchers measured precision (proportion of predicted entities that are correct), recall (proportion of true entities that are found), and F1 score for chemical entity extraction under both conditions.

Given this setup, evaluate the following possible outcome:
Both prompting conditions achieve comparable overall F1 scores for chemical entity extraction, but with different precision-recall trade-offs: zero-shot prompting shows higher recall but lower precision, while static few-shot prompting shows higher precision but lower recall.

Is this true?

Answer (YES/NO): NO